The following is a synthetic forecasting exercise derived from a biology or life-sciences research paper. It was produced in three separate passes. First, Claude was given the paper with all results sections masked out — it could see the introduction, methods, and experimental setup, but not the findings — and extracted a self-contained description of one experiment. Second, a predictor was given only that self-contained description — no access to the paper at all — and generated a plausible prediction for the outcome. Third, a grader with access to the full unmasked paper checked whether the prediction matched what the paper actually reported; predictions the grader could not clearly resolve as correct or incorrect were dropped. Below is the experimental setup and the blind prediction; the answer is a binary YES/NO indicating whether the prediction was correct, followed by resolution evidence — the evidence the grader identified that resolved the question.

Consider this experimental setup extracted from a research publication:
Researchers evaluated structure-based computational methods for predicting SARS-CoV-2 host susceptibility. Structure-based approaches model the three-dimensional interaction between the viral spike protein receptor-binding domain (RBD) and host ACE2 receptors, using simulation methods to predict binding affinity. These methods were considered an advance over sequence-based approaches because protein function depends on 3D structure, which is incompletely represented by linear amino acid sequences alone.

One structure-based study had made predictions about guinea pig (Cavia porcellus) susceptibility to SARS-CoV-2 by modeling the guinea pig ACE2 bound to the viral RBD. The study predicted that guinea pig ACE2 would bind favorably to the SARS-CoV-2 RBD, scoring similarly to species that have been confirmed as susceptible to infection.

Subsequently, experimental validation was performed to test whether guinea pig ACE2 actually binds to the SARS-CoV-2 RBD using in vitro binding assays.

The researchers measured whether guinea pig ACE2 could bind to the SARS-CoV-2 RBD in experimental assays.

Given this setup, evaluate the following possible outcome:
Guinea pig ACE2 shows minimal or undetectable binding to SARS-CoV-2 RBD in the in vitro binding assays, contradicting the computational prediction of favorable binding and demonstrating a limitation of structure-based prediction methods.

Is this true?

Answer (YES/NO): YES